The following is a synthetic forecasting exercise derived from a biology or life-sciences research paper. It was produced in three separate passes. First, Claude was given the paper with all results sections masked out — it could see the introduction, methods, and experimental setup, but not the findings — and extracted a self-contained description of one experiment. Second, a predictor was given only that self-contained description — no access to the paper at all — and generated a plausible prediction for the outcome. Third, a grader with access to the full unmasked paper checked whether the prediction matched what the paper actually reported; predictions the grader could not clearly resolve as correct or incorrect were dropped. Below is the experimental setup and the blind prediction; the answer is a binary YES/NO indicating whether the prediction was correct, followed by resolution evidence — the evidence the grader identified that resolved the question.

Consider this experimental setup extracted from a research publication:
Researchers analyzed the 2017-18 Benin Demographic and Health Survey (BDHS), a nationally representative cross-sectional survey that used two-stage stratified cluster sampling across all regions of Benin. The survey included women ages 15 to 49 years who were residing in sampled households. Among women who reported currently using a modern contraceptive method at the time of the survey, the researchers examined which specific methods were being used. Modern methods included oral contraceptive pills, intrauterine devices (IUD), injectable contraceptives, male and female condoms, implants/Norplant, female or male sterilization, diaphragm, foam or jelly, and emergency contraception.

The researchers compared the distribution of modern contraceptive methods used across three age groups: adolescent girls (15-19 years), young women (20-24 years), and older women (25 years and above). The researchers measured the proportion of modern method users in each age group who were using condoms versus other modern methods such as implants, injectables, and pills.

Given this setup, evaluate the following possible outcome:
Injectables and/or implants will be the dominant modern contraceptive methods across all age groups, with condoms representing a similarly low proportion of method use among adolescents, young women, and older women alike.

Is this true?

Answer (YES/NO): NO